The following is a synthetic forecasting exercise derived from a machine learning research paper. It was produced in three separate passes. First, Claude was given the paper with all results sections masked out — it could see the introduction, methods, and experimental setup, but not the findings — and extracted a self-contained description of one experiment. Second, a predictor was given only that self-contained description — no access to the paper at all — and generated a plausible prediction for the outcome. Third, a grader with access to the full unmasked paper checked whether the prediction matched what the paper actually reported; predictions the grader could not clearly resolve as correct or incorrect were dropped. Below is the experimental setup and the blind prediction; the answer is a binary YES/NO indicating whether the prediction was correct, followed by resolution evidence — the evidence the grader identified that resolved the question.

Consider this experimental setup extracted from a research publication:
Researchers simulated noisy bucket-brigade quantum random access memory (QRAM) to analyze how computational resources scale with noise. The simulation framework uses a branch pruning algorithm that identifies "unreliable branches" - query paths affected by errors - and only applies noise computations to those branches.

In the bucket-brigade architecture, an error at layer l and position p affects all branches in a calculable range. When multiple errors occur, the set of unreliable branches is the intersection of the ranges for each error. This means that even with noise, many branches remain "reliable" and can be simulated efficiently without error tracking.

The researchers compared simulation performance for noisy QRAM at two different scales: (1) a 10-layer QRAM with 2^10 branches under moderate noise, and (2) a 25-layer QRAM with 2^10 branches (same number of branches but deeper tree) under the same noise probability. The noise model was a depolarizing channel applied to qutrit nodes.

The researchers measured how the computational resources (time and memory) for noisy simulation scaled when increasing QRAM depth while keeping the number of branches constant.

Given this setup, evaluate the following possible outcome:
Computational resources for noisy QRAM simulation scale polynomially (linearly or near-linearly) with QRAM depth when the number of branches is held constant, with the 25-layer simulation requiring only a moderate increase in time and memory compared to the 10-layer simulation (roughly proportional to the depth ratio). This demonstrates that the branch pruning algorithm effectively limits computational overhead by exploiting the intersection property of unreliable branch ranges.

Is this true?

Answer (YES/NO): NO